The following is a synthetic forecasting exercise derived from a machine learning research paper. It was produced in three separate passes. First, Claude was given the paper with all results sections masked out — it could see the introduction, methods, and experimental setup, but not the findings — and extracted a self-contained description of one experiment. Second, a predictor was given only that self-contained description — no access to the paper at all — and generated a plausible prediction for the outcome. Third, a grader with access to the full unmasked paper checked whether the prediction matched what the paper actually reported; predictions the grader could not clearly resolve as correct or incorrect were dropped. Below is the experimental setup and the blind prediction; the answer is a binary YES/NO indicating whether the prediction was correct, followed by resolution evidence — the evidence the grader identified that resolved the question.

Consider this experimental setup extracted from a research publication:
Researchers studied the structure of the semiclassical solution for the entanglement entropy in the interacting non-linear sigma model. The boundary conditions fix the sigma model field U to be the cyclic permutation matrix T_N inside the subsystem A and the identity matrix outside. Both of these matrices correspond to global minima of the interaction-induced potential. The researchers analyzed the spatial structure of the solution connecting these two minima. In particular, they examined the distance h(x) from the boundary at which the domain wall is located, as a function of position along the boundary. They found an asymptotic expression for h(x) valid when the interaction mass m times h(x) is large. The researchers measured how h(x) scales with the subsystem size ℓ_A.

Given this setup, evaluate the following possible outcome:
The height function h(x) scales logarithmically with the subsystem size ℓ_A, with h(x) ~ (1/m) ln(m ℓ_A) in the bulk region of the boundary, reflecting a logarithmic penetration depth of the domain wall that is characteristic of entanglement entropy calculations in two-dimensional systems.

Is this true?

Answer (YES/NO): YES